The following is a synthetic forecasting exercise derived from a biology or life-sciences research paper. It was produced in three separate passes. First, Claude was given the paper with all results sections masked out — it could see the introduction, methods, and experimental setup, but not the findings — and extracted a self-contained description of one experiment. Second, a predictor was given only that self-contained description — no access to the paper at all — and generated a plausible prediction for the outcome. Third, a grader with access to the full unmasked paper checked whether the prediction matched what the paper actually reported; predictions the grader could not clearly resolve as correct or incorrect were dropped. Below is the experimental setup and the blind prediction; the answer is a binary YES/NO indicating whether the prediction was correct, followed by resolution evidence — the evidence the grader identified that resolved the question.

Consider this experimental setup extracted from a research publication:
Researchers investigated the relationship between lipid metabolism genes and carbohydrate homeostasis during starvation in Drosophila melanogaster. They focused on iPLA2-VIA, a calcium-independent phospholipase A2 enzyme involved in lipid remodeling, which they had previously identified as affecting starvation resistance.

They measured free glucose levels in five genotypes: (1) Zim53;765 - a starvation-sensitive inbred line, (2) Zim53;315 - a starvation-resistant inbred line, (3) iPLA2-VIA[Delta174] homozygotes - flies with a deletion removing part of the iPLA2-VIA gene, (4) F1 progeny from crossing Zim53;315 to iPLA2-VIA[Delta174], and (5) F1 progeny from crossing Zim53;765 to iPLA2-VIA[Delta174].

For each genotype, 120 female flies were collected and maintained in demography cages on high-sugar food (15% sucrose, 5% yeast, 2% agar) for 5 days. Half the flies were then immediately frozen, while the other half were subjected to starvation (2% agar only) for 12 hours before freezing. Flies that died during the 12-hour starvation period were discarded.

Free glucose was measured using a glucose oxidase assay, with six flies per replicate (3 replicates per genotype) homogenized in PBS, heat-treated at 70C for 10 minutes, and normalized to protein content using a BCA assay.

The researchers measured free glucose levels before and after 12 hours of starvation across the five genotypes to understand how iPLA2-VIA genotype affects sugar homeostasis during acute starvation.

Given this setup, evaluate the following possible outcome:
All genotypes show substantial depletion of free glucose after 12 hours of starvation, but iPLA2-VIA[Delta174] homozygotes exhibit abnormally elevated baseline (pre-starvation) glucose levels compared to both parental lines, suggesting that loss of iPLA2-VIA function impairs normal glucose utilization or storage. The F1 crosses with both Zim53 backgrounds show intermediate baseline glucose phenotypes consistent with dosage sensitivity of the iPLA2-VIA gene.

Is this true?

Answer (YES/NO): NO